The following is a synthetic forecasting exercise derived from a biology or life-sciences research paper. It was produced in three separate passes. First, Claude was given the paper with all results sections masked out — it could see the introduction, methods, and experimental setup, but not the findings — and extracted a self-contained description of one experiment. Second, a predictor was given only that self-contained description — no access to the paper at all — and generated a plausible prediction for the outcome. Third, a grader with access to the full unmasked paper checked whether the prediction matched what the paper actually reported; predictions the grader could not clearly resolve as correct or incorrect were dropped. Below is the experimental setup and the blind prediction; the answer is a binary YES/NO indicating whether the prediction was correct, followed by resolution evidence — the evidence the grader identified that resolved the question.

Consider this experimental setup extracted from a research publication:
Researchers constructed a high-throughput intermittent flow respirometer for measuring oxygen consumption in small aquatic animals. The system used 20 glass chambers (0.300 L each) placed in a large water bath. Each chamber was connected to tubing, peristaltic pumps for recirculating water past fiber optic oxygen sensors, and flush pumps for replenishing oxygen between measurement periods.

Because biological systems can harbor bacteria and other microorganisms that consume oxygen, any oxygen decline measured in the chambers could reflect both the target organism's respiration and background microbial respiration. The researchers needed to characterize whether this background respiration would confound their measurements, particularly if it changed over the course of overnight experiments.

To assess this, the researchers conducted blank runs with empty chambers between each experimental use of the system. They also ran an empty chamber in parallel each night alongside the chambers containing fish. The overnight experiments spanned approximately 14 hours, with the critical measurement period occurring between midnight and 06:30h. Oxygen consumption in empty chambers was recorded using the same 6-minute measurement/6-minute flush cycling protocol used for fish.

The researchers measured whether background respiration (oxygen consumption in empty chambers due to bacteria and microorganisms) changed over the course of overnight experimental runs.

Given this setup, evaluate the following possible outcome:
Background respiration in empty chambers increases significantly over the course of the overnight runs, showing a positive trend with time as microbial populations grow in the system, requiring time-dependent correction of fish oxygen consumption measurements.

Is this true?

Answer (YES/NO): NO